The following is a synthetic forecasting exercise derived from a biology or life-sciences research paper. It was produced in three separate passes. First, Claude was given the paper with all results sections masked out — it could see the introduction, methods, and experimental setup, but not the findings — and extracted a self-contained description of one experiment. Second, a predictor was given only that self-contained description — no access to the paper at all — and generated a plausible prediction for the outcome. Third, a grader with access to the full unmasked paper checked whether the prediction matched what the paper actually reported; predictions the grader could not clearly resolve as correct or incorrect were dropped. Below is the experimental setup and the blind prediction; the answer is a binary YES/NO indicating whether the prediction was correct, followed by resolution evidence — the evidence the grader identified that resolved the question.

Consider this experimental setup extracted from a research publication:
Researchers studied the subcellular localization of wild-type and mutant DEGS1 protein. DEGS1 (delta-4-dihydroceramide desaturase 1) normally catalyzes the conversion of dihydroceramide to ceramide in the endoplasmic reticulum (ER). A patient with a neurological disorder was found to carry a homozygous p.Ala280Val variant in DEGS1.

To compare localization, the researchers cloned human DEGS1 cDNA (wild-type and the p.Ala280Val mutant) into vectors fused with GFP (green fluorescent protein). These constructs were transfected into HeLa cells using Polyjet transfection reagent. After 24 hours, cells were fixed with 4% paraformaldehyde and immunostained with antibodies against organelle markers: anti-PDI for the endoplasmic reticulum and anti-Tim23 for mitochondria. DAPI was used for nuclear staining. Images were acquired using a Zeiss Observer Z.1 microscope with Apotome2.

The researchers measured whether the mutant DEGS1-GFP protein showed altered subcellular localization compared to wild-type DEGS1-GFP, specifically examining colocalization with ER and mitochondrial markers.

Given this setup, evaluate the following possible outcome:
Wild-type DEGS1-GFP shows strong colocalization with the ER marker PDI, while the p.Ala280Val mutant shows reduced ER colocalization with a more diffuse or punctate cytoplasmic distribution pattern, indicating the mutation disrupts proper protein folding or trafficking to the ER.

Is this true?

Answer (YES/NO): NO